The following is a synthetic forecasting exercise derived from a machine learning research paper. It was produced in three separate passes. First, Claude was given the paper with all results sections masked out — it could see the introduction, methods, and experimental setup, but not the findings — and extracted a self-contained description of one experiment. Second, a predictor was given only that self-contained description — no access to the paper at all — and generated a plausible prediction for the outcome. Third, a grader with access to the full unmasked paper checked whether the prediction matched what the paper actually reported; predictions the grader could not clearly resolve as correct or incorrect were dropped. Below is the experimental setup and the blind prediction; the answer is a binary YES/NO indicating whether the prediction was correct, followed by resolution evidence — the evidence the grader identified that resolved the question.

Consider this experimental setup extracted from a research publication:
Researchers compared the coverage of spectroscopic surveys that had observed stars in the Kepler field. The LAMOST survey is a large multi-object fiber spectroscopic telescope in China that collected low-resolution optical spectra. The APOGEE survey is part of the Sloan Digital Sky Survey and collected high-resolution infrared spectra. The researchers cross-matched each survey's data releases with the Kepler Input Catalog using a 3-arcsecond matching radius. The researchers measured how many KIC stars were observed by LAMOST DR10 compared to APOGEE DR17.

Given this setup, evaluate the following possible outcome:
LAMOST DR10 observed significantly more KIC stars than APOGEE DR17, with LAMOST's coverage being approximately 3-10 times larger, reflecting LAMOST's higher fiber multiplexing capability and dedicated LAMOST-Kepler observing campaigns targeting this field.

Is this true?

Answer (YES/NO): YES